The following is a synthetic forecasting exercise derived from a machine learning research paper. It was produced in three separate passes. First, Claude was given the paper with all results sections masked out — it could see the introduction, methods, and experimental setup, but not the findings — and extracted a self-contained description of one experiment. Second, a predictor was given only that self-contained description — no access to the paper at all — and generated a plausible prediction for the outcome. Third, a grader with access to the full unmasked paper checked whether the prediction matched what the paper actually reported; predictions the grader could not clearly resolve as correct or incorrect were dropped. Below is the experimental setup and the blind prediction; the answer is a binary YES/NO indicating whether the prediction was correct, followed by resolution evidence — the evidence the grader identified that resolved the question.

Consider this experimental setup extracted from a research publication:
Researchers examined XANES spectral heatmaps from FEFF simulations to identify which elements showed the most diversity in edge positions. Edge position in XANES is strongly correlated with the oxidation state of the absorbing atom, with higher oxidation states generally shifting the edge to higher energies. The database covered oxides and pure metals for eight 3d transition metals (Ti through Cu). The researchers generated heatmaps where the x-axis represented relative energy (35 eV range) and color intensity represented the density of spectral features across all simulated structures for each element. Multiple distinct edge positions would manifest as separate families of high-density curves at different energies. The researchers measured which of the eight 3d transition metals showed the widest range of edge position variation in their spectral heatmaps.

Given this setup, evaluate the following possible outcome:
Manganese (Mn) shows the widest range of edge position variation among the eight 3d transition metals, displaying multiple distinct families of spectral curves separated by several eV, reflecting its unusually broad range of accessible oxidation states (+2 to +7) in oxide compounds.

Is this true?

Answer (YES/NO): YES